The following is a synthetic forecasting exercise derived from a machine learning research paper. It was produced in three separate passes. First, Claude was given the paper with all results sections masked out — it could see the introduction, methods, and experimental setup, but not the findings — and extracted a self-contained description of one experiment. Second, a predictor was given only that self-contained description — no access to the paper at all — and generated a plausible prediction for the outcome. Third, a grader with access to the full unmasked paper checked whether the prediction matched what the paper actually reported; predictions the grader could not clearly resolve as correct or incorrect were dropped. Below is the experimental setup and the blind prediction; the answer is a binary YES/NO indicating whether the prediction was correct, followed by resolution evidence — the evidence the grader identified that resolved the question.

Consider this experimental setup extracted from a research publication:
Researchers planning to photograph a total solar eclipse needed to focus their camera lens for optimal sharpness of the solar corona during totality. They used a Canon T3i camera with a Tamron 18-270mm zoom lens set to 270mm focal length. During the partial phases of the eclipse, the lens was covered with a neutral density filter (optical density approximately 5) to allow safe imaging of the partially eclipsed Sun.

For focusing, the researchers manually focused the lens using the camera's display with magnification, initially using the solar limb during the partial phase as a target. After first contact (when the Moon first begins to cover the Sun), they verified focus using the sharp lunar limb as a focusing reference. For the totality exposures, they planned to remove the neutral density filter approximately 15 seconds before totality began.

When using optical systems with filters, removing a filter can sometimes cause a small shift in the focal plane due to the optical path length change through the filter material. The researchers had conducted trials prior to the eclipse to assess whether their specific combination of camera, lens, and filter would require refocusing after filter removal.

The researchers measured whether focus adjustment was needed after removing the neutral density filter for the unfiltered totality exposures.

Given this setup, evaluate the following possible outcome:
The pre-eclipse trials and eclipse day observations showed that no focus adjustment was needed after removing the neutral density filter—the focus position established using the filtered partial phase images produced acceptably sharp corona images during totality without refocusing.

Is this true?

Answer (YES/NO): YES